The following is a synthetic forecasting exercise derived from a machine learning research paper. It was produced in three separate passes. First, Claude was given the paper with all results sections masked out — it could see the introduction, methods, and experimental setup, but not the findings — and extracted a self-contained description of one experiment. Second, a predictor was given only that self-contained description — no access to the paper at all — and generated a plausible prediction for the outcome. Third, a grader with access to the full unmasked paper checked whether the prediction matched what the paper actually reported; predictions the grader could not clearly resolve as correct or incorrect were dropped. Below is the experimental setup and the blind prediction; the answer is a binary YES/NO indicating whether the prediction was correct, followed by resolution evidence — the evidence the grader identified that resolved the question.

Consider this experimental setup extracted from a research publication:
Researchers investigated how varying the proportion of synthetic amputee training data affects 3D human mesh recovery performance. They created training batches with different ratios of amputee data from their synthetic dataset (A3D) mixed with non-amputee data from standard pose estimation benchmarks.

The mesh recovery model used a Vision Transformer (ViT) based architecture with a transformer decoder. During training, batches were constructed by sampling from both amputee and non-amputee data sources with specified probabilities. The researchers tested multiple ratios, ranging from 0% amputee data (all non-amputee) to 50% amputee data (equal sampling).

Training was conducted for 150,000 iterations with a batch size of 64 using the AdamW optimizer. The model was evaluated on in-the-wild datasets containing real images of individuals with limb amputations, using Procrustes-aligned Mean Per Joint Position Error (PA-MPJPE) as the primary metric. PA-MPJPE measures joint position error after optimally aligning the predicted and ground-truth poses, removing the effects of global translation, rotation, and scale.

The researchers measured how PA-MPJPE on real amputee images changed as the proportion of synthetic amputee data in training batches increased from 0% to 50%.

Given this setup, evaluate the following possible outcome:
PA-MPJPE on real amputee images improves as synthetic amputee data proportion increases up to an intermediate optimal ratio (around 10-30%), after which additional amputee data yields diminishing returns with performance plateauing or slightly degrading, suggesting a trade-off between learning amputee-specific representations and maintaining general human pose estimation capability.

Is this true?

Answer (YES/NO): NO